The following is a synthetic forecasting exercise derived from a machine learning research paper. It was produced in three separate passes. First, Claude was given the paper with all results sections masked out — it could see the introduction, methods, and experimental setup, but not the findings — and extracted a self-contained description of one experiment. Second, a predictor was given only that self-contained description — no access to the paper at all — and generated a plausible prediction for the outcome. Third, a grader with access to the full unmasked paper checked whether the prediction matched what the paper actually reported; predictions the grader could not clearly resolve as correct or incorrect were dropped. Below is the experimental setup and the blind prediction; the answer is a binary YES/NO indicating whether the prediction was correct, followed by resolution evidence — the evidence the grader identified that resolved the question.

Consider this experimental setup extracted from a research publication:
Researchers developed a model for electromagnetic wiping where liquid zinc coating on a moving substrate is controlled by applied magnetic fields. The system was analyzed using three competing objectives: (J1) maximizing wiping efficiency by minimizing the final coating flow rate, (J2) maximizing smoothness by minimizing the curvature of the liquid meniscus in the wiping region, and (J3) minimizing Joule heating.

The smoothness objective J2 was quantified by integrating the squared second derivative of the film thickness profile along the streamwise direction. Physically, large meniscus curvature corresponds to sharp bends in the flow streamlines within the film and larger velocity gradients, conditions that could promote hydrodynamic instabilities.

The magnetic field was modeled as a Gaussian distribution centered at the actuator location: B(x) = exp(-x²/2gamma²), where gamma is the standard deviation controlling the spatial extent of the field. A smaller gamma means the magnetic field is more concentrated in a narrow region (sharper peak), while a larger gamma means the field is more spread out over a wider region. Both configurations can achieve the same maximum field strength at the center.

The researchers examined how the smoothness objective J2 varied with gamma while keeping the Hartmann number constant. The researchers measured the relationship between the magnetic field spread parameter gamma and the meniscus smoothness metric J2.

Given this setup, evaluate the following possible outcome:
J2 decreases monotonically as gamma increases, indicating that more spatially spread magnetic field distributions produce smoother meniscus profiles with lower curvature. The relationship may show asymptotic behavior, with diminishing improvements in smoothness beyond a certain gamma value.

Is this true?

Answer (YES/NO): YES